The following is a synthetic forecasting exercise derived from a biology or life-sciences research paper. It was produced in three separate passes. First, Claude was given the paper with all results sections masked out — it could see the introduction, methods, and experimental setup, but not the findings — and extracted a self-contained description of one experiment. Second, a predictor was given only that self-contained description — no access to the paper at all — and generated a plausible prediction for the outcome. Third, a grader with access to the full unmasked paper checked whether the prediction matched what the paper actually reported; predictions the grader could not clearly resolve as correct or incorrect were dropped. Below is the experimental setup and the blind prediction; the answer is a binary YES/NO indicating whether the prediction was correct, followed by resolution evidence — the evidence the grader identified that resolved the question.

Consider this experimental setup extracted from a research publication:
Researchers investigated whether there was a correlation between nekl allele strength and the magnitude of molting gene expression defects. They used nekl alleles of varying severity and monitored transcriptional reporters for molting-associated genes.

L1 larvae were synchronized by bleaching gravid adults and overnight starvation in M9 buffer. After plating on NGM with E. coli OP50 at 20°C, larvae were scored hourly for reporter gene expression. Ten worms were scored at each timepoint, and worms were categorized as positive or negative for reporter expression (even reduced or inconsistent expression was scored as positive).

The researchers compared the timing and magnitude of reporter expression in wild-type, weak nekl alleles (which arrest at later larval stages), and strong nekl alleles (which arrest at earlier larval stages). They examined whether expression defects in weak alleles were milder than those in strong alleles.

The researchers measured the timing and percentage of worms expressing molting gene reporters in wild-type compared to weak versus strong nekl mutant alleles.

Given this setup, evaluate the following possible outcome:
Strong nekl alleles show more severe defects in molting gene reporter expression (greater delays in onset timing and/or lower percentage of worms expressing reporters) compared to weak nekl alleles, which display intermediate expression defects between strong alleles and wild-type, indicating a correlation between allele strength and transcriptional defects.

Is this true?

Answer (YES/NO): YES